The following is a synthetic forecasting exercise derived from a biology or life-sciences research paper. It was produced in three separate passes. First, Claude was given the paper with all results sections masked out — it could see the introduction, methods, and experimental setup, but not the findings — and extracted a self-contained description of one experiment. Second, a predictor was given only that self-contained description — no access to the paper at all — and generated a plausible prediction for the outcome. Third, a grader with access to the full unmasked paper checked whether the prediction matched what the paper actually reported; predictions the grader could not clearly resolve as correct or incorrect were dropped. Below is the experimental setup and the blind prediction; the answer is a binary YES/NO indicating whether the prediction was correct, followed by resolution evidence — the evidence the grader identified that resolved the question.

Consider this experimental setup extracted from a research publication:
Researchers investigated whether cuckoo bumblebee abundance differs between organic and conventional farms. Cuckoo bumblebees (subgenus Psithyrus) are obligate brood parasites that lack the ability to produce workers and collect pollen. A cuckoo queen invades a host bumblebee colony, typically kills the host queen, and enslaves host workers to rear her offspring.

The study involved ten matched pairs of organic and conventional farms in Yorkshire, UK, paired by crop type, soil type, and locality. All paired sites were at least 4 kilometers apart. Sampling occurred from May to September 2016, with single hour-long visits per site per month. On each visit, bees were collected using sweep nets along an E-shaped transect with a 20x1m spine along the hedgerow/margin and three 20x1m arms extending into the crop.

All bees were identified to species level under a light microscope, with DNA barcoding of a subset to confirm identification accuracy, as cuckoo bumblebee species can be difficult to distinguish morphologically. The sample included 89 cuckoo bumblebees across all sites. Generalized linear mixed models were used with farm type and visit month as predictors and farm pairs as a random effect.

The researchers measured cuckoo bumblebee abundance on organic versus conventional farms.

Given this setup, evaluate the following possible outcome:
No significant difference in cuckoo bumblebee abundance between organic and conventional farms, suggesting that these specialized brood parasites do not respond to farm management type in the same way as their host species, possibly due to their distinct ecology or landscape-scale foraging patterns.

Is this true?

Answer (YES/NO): YES